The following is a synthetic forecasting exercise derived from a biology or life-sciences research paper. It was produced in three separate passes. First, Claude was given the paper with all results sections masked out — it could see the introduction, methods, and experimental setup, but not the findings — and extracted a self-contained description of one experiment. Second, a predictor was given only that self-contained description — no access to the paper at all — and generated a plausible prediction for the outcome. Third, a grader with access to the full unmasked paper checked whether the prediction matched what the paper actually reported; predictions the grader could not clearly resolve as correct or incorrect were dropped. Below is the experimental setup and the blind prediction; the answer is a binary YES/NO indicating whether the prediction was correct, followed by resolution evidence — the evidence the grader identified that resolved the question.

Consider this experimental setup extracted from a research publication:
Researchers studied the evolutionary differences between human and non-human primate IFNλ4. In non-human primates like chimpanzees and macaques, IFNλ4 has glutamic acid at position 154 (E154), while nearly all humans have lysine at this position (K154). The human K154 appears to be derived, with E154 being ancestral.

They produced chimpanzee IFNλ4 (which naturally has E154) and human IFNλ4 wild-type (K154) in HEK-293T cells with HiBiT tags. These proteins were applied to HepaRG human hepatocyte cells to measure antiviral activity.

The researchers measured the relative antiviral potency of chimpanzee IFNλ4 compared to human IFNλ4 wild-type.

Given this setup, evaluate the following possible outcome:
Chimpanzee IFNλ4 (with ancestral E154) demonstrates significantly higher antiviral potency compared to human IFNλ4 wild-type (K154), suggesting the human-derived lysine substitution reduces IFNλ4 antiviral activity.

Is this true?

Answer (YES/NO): YES